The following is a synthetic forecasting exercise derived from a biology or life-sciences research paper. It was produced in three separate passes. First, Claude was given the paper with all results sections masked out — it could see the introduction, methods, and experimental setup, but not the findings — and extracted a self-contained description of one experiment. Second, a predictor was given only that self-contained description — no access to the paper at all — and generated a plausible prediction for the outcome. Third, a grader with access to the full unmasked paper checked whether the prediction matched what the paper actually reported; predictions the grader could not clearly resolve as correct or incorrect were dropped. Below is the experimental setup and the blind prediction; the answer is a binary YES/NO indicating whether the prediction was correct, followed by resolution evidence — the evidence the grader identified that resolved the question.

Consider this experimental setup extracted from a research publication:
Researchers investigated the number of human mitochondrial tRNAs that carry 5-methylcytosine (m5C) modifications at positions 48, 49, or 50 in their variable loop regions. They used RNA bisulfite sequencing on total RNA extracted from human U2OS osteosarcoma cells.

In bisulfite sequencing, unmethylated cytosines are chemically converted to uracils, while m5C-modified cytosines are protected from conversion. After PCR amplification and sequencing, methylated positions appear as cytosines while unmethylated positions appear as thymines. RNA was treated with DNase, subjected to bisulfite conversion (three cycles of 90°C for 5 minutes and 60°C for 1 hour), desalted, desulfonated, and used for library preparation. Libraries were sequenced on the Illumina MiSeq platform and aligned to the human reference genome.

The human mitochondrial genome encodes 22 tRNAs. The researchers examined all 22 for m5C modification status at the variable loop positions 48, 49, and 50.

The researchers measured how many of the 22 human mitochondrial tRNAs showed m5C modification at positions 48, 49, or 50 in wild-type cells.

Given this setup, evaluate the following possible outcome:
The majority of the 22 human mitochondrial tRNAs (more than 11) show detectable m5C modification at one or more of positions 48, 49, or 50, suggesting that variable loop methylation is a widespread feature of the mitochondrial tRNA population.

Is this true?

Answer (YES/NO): NO